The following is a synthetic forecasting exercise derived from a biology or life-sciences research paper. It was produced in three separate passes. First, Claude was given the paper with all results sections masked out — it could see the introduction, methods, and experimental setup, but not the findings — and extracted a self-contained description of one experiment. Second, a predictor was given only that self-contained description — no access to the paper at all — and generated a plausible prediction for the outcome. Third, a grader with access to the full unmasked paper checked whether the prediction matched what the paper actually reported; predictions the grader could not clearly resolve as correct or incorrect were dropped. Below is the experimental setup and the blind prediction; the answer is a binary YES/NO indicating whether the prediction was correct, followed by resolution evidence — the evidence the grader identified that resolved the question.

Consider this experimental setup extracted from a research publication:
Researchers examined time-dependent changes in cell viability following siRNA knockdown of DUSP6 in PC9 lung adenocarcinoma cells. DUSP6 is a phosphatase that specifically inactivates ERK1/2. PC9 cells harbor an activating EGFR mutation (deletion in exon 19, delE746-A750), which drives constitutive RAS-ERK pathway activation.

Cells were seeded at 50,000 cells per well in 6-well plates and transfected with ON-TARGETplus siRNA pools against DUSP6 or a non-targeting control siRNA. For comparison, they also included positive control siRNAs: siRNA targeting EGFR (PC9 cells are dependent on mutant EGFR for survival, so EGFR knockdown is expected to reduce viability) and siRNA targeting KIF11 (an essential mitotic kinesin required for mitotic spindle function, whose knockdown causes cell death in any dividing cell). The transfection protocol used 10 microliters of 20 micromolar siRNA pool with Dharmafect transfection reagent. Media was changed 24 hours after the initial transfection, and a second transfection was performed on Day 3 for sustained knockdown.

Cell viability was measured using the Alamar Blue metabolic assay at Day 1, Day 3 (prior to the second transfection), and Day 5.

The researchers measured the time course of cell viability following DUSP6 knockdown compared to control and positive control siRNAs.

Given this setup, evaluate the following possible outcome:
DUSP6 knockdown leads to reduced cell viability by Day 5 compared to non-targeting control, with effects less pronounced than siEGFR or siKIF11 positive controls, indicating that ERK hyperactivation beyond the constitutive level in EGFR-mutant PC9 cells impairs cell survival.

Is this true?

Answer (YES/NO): NO